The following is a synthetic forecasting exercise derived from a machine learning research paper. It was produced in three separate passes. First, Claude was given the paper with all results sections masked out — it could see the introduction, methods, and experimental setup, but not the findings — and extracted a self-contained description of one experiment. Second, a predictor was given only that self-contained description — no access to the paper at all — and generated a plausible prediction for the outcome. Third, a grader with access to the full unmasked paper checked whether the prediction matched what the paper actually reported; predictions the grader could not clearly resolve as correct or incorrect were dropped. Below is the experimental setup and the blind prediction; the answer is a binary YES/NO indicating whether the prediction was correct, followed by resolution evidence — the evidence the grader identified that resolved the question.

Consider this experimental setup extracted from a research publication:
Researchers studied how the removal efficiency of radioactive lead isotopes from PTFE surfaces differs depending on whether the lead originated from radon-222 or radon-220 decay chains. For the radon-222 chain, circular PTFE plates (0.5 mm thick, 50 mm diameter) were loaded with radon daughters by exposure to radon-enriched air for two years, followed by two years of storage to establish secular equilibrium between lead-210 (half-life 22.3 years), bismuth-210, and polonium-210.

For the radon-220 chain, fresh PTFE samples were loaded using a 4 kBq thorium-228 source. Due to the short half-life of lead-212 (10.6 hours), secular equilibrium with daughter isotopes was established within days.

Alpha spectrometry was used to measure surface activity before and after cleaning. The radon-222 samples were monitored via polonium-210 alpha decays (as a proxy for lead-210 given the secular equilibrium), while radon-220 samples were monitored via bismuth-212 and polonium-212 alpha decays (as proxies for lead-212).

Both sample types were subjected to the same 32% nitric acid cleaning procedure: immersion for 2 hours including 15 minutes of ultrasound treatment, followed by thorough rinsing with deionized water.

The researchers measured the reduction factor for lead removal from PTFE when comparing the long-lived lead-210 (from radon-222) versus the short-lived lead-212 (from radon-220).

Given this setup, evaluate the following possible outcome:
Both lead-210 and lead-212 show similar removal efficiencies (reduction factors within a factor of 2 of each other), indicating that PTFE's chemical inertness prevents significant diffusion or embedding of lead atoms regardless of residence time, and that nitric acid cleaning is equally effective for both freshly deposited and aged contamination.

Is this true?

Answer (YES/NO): NO